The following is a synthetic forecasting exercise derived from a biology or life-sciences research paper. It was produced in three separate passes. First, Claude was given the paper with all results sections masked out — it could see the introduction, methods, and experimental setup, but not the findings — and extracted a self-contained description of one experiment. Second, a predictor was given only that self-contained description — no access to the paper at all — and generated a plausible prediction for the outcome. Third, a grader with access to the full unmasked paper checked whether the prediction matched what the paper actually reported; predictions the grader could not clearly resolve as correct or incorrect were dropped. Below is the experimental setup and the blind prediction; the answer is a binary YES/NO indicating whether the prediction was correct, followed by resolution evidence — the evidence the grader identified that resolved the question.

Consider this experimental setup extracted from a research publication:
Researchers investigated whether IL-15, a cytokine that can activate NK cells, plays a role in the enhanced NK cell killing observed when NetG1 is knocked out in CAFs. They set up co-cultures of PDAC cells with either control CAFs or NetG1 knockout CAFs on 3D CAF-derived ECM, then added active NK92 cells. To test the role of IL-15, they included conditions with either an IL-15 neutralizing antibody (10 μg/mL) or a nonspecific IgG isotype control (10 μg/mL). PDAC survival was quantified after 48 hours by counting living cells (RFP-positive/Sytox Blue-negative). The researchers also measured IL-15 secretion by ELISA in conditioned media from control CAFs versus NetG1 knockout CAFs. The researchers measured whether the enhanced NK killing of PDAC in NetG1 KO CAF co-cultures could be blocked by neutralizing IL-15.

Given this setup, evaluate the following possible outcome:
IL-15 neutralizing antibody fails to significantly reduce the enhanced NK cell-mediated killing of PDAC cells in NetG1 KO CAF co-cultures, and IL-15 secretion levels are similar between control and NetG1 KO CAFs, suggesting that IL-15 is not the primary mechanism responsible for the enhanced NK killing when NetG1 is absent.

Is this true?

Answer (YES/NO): NO